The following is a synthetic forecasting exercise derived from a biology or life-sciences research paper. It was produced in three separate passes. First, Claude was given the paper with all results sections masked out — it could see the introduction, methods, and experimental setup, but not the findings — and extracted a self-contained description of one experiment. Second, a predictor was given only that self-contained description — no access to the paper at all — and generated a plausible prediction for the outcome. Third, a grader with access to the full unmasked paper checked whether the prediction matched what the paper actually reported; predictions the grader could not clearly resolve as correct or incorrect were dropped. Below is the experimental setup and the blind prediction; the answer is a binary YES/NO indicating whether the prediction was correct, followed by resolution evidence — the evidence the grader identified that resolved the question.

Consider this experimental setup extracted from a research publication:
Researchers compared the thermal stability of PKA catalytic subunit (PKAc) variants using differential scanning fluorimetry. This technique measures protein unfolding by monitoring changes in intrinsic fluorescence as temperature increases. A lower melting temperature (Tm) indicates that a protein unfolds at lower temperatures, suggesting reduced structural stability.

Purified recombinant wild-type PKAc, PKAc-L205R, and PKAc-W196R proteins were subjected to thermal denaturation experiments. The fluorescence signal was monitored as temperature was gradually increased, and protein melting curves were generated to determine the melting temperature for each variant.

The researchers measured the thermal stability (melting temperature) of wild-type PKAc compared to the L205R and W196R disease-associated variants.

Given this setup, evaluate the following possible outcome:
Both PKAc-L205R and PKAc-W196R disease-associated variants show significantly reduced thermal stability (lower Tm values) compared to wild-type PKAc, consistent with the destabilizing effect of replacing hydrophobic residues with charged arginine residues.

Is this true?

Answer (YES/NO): YES